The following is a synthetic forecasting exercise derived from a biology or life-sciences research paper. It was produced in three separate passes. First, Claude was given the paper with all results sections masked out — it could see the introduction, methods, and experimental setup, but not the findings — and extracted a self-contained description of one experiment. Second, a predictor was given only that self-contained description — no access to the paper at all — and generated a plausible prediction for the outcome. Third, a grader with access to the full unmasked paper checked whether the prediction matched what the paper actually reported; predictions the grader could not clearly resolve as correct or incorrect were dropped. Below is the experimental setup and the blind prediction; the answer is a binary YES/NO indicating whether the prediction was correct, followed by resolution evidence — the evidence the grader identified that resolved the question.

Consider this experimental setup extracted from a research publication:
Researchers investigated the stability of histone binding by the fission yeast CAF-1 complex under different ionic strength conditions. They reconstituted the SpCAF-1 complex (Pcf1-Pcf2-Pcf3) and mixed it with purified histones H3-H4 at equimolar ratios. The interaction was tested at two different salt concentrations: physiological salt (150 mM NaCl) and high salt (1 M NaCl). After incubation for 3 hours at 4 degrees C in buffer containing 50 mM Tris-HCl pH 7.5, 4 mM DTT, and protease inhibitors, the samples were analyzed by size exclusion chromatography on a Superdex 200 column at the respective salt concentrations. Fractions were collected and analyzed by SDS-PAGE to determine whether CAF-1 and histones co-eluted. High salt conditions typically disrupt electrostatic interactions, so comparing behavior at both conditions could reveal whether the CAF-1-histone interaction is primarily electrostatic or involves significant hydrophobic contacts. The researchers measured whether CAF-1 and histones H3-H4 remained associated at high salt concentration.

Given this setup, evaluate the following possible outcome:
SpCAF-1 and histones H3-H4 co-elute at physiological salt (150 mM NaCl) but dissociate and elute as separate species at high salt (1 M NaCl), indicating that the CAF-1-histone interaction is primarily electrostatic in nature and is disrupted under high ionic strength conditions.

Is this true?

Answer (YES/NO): NO